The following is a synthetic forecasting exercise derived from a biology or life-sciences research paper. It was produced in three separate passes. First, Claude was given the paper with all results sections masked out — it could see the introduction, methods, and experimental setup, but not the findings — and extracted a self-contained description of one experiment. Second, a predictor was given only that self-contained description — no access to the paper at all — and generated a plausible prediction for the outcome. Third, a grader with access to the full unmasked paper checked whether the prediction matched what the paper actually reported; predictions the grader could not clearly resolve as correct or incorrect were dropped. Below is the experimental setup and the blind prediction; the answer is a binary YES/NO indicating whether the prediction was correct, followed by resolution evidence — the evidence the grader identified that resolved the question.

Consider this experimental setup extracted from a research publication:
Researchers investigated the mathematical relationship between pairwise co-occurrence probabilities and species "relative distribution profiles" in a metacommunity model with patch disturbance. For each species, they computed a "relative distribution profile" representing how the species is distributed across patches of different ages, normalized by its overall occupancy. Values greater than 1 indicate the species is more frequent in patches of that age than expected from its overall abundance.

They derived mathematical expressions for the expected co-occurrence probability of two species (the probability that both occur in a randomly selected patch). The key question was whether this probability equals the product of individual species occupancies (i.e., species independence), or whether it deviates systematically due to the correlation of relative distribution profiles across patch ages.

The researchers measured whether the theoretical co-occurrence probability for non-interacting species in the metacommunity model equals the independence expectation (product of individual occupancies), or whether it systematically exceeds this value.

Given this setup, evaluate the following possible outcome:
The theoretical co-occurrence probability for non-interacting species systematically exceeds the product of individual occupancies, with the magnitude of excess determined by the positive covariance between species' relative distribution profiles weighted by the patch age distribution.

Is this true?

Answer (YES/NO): YES